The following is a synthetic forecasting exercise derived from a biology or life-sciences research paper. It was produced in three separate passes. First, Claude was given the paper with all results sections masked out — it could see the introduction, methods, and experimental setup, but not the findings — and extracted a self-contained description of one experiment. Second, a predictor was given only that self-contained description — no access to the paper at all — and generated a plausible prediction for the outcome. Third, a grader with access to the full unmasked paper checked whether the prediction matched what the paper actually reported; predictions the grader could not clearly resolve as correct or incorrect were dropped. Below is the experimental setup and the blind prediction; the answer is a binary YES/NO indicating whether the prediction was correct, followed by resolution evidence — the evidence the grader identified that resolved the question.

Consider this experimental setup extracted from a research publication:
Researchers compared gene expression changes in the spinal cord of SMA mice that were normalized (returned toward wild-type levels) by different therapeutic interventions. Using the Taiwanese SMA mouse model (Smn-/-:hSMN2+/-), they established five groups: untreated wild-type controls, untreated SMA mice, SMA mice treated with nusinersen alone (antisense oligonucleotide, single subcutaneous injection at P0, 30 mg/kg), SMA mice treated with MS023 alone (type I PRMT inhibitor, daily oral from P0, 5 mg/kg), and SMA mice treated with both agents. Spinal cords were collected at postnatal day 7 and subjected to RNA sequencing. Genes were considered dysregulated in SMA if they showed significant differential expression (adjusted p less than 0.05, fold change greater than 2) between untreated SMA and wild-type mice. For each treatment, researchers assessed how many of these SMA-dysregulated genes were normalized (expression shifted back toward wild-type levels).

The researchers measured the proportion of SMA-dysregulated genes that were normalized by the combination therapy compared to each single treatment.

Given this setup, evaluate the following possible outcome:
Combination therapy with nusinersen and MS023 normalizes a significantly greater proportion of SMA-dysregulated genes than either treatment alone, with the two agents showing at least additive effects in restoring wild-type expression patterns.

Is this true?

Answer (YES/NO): NO